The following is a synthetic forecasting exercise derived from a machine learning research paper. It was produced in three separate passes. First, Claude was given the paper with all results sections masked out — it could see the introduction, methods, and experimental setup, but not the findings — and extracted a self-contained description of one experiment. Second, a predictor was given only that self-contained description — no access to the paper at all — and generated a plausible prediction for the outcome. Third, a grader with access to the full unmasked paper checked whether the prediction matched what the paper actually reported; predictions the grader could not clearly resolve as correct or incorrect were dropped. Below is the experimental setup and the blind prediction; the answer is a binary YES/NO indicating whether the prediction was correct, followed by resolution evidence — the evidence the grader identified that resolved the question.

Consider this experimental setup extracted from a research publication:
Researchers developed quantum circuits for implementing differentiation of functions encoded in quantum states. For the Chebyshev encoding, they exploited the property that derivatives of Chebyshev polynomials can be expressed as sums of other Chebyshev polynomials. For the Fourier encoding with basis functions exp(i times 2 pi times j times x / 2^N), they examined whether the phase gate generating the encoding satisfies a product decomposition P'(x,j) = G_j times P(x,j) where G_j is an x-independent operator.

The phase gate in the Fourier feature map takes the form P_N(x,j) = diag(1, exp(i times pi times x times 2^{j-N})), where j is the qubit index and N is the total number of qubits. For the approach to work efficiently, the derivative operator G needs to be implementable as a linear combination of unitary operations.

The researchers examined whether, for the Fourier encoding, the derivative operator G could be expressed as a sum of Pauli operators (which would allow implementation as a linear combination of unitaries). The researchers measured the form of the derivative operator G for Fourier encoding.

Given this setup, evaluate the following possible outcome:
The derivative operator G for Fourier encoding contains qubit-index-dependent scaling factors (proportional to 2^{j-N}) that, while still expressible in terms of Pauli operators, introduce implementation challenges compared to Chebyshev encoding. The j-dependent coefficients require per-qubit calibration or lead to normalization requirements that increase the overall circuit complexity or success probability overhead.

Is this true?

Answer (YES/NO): NO